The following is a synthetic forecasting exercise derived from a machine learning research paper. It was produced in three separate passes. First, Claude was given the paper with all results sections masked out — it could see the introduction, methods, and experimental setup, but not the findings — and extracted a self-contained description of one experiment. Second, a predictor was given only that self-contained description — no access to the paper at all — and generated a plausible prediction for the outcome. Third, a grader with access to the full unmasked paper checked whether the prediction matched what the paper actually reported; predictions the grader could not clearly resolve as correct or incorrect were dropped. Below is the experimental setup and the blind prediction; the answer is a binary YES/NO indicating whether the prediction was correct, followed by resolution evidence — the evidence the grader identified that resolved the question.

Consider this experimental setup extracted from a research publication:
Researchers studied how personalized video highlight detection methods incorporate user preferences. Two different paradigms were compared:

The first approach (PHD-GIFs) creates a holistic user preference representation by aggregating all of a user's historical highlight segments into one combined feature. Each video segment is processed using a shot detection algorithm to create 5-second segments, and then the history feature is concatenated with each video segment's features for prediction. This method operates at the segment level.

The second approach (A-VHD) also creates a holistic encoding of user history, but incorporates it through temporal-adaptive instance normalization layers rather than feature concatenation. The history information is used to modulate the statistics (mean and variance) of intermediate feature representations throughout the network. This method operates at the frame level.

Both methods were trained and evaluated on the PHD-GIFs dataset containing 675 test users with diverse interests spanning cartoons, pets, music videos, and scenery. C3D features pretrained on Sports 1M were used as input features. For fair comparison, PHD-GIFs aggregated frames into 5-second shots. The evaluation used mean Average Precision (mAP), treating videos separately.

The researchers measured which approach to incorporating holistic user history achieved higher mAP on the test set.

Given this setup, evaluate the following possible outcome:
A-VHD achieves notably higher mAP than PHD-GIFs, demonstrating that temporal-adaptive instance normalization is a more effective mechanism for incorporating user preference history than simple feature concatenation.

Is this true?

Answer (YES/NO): NO